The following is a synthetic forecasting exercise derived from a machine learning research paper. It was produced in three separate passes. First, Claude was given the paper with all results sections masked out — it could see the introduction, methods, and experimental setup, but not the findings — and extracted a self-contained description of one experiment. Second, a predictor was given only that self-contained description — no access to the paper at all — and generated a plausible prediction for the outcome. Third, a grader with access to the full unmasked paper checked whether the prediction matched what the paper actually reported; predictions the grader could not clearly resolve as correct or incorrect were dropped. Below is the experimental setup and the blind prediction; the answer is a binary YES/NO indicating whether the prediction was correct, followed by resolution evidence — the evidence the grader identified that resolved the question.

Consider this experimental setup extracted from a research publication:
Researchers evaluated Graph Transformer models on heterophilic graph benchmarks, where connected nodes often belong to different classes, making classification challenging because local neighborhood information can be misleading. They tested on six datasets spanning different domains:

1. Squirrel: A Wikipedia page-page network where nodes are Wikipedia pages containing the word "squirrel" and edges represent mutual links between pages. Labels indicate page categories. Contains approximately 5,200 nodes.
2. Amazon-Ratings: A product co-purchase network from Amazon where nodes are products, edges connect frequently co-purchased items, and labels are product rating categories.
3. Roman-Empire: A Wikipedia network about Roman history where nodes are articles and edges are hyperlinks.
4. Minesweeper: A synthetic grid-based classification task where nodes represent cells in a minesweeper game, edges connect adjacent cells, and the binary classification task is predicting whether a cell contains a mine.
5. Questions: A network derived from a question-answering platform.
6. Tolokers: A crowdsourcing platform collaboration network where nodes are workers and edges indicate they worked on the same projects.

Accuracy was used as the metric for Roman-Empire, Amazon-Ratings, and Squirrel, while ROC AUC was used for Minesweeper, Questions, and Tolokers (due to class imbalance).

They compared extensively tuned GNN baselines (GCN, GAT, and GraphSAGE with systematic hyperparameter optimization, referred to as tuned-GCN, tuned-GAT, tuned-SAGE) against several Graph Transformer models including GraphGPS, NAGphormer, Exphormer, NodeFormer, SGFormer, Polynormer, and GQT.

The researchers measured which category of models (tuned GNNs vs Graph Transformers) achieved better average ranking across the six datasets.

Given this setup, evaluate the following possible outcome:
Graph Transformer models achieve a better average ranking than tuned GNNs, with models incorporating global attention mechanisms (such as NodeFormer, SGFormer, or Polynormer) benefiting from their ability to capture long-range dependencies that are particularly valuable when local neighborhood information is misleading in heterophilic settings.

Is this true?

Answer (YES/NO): NO